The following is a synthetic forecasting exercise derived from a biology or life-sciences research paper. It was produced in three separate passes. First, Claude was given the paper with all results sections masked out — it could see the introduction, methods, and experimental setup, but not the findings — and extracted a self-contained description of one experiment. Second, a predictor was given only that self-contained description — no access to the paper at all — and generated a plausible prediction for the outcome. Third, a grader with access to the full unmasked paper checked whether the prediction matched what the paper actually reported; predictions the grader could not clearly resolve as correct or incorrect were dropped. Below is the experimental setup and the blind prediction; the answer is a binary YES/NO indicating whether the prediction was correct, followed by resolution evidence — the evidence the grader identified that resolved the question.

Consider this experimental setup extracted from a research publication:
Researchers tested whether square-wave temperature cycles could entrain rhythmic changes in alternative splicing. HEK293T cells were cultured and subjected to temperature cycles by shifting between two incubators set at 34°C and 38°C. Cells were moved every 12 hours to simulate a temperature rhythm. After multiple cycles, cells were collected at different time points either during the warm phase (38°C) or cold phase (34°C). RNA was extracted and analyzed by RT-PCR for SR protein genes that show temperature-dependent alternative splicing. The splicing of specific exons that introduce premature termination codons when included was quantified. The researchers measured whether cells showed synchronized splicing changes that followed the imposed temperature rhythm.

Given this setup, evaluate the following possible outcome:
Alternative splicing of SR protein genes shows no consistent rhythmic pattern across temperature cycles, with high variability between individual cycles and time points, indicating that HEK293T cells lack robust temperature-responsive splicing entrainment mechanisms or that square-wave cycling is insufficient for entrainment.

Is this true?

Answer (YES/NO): NO